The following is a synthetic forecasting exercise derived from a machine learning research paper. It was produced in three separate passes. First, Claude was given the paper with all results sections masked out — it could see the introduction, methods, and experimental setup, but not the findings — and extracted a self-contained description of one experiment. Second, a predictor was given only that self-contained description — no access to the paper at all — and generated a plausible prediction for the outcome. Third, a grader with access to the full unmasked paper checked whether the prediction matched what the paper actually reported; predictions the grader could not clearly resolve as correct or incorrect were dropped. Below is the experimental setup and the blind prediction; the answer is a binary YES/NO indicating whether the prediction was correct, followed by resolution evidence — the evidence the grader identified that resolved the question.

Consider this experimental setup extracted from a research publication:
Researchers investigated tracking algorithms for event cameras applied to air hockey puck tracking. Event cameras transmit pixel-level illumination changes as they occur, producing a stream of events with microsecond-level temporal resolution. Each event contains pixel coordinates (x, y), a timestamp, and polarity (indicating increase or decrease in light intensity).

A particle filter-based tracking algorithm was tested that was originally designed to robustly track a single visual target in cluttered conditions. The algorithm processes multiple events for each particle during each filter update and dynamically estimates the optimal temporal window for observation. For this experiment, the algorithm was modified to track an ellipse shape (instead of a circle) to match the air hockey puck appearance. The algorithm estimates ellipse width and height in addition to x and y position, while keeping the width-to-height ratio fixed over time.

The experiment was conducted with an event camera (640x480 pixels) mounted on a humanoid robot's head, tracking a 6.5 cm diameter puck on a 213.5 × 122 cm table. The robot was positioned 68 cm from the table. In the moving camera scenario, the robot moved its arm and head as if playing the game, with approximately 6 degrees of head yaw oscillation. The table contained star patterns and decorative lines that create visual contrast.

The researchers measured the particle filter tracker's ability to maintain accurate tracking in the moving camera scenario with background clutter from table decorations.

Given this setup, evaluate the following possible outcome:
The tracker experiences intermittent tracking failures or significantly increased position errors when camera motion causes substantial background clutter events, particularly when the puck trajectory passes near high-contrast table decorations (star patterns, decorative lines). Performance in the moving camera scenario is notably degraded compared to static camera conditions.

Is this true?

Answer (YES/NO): YES